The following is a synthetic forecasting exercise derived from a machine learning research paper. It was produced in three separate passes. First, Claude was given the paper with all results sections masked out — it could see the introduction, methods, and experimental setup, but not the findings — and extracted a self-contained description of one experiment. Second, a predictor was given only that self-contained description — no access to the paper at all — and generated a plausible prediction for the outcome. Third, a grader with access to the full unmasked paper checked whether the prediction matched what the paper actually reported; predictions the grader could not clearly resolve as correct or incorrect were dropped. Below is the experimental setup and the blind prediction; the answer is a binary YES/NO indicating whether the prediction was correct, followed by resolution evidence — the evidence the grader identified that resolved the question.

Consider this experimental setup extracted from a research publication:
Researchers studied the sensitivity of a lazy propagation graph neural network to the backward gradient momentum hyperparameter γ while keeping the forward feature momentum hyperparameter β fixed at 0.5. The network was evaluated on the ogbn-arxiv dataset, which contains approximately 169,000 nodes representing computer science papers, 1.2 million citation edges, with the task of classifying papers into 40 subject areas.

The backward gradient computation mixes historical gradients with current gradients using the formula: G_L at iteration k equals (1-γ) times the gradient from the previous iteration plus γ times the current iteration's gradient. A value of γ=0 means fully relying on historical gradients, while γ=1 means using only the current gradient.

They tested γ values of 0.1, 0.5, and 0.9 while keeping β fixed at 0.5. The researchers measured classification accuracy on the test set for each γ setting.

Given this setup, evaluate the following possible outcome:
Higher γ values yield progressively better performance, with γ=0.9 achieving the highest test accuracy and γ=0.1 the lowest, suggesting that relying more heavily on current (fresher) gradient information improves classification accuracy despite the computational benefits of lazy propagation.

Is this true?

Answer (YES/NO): NO